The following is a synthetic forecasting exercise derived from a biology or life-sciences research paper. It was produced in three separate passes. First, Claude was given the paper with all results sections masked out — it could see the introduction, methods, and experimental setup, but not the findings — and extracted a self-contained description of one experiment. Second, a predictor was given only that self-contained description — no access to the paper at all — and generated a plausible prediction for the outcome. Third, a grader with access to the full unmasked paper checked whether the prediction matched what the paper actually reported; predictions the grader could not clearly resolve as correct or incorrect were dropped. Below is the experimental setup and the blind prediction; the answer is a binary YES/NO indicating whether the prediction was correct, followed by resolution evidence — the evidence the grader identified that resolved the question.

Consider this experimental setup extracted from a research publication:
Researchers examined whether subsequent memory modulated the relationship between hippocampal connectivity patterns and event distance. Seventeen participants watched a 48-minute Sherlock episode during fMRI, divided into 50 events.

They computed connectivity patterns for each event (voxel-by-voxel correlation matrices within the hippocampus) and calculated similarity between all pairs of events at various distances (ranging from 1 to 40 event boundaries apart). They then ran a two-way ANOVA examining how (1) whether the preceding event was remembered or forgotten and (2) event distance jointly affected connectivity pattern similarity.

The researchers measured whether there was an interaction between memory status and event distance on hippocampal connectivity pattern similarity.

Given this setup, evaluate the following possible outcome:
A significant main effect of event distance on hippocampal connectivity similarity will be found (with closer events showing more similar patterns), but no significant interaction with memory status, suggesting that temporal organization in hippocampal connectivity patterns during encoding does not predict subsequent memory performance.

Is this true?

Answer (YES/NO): NO